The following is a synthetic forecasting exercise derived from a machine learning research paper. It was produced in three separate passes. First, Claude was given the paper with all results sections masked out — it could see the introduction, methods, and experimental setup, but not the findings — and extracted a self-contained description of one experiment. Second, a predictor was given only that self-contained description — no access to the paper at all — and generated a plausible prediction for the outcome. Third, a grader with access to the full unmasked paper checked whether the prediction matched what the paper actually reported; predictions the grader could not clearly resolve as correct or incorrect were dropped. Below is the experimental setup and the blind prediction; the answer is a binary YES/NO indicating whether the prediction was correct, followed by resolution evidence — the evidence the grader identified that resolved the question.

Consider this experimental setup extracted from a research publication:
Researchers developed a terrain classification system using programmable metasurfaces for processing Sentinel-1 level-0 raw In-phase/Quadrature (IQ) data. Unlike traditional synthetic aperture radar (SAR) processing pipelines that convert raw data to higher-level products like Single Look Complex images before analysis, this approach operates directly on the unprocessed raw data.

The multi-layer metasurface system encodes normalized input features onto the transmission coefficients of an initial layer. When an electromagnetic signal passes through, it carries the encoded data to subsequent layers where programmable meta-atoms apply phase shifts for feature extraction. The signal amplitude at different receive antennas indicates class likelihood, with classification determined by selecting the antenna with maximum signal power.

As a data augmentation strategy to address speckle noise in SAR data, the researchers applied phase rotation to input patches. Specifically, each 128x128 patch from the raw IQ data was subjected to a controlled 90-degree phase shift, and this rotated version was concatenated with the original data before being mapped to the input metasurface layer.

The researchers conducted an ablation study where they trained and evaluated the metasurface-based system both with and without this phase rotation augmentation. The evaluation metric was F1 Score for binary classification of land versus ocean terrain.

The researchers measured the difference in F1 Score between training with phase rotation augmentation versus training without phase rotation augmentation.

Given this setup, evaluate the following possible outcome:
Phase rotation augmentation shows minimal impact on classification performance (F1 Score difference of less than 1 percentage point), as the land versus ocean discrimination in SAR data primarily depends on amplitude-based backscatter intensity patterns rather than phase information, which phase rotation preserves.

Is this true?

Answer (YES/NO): NO